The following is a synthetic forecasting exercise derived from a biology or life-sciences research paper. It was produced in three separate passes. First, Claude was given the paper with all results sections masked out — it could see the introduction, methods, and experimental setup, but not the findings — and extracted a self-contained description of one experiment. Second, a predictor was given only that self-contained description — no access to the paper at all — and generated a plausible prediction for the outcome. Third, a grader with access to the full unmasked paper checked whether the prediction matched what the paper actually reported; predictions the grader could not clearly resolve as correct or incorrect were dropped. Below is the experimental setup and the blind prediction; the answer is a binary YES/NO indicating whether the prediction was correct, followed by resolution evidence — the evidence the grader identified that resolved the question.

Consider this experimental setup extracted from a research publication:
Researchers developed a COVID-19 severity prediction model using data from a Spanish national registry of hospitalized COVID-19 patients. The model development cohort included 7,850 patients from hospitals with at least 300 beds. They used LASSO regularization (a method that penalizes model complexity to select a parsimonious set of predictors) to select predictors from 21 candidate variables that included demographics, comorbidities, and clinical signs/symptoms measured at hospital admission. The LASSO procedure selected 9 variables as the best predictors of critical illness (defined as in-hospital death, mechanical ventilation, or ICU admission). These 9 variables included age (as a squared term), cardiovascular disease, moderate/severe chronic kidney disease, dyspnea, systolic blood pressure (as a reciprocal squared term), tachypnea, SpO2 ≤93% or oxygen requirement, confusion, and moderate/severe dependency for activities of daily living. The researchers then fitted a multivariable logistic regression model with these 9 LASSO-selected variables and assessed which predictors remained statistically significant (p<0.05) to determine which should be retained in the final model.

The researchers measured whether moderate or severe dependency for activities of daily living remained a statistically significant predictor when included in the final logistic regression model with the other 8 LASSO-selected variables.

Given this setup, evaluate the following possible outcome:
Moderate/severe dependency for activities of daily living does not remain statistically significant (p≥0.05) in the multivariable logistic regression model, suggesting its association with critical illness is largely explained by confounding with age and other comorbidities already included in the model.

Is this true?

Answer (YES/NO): YES